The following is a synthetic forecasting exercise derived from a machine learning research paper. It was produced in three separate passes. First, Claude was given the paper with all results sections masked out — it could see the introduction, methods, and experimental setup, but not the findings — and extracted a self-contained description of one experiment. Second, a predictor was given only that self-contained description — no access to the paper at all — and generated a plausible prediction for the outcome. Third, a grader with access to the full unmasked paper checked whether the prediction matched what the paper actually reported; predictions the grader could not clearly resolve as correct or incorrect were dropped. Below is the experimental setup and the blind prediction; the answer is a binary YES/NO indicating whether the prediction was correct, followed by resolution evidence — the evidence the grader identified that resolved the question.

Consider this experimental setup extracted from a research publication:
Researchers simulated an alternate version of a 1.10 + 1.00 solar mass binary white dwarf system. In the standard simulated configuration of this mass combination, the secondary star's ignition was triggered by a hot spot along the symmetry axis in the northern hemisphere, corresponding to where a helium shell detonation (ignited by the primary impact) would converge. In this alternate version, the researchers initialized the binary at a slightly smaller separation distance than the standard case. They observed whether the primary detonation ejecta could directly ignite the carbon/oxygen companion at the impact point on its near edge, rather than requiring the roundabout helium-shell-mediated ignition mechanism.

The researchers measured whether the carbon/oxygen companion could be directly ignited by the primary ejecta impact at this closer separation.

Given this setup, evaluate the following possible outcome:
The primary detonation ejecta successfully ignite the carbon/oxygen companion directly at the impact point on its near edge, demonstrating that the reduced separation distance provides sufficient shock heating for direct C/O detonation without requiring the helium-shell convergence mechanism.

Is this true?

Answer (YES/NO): YES